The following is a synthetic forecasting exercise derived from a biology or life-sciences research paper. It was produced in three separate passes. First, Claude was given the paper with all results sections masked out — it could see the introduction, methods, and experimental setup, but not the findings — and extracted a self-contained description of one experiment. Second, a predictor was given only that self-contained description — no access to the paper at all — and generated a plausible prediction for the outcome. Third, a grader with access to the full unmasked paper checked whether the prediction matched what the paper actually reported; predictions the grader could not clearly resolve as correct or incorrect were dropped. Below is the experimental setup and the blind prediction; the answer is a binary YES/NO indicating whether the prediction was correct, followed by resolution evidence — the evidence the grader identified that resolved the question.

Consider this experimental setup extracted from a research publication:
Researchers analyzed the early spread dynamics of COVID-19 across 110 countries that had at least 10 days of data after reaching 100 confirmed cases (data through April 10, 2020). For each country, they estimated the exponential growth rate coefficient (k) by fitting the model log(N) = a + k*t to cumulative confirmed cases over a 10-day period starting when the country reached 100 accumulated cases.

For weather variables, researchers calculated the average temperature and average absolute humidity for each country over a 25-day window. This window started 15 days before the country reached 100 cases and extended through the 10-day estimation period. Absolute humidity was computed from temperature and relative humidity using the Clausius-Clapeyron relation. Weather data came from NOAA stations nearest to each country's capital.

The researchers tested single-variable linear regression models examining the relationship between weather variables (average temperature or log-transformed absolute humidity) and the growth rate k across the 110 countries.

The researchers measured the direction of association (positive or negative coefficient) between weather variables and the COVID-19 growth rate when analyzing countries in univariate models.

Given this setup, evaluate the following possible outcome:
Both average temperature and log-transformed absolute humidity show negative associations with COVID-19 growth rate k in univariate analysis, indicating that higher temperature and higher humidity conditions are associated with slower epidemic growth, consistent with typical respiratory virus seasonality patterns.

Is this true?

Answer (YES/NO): YES